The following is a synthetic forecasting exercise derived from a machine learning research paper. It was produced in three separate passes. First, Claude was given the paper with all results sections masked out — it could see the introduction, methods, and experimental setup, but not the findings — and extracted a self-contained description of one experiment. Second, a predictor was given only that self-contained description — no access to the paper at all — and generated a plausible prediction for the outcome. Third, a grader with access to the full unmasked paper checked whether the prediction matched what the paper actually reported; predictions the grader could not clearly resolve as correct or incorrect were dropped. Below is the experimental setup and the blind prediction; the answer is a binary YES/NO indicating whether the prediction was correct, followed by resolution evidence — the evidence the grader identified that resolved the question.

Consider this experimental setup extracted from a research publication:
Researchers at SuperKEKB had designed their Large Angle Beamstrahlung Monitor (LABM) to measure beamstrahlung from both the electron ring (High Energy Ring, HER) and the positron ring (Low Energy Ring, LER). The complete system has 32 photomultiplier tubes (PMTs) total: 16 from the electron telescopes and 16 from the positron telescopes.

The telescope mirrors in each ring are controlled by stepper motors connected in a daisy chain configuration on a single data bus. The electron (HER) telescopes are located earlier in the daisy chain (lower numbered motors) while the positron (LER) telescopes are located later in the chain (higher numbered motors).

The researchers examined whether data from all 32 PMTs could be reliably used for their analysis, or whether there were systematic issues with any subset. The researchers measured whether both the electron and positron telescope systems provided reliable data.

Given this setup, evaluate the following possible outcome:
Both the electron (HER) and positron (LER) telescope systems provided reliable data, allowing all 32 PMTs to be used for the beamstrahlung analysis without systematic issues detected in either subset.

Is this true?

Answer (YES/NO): NO